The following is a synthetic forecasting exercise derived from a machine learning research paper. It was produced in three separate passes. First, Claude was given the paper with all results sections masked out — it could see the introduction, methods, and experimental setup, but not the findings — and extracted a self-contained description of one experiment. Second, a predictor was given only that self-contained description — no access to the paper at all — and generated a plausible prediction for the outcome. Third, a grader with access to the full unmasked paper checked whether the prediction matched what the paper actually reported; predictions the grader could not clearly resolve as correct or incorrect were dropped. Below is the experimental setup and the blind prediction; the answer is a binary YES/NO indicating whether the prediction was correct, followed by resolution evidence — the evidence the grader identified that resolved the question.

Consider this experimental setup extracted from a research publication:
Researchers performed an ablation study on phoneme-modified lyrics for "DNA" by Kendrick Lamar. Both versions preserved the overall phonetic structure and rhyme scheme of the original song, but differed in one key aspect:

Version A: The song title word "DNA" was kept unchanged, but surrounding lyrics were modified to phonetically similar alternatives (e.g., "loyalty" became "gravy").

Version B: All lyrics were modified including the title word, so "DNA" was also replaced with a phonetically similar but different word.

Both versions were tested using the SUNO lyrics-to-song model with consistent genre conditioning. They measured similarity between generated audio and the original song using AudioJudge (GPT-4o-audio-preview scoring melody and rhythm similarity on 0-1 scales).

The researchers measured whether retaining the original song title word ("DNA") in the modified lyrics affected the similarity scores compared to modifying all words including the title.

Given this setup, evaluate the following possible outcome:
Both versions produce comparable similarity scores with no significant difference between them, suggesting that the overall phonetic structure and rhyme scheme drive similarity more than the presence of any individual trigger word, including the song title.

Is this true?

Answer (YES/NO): NO